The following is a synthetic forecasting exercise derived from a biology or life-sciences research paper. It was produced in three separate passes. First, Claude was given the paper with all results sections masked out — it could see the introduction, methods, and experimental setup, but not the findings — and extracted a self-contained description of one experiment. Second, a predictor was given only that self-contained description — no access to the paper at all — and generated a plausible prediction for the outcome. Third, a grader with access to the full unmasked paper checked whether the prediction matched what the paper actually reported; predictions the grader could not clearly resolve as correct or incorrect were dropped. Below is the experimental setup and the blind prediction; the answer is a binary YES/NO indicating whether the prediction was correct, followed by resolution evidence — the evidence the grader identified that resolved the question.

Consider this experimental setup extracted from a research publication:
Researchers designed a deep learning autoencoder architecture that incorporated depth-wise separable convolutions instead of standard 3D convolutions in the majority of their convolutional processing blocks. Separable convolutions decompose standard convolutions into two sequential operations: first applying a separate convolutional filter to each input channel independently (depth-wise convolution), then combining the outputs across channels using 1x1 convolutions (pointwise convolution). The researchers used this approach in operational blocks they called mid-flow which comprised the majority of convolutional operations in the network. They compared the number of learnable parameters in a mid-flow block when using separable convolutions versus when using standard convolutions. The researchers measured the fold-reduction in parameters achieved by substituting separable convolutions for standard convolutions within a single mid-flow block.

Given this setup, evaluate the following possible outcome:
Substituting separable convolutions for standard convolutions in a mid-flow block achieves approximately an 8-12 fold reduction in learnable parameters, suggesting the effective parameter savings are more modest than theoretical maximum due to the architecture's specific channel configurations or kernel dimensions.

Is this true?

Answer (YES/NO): NO